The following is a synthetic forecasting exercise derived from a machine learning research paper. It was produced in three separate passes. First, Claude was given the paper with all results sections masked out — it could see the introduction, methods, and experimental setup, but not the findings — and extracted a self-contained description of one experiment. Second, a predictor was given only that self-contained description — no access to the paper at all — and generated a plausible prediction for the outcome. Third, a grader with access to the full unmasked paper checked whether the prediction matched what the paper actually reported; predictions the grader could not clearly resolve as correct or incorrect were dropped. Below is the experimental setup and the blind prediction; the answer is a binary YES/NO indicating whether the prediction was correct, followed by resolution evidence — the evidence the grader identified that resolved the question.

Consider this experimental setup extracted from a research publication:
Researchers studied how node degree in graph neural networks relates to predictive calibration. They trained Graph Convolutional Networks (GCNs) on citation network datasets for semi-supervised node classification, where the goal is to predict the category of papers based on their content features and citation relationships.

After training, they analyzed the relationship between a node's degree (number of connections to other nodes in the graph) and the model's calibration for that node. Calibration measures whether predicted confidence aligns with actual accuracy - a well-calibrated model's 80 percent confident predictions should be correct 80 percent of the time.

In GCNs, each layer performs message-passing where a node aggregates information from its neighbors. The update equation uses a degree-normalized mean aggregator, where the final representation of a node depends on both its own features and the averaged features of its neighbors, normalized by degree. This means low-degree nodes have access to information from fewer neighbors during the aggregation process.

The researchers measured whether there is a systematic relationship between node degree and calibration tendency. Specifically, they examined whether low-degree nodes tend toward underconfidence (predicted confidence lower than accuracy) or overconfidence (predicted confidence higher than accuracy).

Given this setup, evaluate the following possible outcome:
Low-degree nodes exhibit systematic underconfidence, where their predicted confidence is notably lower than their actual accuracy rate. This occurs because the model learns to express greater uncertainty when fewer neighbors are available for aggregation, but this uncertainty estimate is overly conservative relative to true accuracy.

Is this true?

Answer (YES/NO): YES